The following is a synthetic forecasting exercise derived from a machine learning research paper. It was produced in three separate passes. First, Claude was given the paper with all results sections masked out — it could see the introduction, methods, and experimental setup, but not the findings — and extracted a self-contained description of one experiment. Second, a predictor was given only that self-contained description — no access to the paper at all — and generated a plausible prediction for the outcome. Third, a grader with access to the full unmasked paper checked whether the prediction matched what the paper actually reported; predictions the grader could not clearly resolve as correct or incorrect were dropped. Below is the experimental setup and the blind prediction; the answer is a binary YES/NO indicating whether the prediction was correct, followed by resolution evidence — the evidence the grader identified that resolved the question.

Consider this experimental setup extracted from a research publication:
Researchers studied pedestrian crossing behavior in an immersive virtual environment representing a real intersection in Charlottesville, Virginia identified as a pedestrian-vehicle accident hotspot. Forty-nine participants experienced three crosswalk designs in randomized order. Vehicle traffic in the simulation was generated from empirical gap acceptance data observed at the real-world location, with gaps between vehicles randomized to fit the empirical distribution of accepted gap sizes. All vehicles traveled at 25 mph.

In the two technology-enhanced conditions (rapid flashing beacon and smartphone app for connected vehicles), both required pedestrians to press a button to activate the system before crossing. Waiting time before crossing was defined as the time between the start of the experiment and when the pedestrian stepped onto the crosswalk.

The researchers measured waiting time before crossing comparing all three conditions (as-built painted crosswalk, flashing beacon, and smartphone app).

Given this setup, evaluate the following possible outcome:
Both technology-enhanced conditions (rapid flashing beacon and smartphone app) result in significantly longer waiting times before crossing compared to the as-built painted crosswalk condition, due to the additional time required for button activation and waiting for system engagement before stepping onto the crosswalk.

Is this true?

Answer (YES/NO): NO